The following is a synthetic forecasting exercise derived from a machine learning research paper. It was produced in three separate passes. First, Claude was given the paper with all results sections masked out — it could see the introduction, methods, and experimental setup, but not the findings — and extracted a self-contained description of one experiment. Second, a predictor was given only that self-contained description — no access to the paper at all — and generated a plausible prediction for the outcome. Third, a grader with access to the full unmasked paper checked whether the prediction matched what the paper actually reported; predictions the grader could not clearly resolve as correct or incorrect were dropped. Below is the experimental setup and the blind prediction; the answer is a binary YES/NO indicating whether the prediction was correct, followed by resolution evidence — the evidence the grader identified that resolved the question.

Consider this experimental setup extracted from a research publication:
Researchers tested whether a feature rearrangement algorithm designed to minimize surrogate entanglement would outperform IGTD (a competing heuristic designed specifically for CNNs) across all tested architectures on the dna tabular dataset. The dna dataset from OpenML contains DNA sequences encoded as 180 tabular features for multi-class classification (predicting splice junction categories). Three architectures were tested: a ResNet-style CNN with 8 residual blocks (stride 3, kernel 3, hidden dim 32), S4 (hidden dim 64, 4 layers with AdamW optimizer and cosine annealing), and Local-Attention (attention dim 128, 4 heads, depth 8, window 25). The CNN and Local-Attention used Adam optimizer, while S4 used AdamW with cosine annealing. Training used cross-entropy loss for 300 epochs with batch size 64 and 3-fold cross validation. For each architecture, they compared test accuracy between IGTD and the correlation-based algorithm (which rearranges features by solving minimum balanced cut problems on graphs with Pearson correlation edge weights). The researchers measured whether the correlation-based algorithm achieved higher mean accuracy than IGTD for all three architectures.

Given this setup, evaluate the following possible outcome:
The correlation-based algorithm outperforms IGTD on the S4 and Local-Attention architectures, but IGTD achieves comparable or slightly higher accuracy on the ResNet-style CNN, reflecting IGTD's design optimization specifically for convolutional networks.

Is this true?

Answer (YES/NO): NO